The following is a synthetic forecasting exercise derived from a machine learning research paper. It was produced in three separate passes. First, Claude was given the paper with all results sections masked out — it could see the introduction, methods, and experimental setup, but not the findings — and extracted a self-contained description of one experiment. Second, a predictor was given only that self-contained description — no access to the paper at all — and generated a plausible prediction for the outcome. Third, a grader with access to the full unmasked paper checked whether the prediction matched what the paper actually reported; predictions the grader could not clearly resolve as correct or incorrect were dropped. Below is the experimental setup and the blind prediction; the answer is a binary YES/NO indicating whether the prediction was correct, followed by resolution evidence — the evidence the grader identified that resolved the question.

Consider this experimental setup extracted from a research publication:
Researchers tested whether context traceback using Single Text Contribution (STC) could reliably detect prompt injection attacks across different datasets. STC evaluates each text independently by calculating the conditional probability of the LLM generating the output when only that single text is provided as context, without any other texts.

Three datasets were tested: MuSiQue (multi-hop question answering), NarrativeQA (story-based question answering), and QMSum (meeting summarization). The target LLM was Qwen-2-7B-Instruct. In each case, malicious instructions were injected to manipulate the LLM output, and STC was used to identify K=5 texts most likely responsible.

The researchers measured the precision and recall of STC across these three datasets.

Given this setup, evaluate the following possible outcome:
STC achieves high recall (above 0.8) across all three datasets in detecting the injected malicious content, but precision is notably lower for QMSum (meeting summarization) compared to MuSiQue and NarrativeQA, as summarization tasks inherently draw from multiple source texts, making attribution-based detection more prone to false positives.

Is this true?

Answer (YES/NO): NO